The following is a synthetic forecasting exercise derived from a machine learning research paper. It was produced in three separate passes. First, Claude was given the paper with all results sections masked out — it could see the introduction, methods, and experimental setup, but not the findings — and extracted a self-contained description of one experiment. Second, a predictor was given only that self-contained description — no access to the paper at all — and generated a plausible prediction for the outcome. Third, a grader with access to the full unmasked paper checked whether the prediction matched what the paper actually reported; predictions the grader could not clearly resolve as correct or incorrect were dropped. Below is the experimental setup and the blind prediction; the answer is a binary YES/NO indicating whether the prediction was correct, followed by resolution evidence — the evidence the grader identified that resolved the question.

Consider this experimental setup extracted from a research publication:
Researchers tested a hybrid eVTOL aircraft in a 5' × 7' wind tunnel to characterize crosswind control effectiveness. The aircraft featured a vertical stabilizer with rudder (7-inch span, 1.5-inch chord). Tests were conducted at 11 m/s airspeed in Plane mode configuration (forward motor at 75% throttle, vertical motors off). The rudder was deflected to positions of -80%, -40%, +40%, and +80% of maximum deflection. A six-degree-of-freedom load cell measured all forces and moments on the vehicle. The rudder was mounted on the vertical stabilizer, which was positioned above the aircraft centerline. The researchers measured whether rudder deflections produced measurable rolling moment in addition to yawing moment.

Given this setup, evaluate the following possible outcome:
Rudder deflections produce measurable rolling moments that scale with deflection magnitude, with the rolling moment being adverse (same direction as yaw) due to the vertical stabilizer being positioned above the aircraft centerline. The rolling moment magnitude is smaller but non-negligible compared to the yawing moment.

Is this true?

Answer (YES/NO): NO